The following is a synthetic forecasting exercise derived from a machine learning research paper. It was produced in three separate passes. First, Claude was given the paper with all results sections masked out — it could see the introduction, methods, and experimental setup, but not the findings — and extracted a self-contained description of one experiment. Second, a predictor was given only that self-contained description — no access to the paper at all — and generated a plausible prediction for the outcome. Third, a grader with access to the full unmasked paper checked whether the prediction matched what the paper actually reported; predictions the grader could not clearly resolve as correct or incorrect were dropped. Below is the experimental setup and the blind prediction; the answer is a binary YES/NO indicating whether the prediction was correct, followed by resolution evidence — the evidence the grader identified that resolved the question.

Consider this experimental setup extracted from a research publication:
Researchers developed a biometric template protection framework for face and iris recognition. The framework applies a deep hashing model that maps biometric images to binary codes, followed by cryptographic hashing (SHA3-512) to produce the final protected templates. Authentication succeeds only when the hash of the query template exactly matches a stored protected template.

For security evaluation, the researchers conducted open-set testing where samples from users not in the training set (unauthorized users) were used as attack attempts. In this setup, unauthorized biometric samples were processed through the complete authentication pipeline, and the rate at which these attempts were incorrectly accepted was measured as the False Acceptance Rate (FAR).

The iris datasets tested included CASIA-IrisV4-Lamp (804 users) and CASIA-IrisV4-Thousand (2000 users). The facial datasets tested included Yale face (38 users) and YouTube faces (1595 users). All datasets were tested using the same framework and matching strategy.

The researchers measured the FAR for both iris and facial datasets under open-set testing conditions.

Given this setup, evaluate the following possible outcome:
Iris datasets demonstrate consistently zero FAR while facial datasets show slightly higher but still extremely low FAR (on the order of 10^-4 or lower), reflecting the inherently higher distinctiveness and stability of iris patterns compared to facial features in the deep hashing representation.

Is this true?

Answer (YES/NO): NO